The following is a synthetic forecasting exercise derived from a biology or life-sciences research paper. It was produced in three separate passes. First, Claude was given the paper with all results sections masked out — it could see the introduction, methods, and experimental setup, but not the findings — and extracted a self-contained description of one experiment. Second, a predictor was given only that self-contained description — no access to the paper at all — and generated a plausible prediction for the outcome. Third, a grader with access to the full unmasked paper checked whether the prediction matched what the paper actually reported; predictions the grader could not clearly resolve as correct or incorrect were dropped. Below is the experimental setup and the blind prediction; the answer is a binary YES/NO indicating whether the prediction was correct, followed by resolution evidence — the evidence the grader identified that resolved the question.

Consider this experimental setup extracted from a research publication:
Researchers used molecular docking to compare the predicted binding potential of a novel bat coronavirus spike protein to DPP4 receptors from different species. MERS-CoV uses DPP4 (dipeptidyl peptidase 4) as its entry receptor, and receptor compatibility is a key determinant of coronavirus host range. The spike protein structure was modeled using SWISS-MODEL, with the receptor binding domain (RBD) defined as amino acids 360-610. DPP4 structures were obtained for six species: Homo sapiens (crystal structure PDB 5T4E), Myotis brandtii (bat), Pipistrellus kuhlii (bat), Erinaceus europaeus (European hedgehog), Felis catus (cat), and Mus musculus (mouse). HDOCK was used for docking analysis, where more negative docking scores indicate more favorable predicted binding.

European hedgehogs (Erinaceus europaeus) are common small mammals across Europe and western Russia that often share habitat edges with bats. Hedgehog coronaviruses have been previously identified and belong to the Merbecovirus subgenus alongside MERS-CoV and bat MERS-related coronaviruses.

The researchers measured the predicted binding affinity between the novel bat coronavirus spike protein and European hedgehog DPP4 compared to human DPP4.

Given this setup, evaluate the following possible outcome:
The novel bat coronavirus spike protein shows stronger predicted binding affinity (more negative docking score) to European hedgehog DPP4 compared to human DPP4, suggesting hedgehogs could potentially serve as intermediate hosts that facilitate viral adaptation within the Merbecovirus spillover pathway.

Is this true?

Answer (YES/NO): YES